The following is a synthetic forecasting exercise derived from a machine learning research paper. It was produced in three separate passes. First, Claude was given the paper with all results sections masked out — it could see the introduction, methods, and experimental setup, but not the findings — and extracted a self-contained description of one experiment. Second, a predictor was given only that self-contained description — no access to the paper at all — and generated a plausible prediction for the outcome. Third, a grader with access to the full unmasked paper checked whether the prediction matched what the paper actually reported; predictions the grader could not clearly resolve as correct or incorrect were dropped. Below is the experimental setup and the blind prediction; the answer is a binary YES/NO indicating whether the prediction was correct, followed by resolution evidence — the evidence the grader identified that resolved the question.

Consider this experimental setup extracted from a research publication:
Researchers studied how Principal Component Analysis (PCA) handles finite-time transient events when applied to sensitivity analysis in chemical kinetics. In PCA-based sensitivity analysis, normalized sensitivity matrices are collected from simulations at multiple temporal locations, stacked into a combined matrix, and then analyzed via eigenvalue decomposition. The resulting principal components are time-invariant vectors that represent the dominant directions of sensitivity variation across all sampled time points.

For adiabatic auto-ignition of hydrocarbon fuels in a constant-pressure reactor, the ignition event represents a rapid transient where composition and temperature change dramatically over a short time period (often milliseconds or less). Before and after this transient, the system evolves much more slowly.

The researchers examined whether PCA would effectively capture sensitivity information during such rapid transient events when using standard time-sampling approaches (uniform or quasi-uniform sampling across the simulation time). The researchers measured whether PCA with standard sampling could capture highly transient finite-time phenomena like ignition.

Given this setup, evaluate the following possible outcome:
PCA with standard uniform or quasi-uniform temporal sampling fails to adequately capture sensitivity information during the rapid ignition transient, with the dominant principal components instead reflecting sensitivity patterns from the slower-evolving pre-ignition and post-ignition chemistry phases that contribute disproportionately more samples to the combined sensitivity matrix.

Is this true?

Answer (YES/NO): YES